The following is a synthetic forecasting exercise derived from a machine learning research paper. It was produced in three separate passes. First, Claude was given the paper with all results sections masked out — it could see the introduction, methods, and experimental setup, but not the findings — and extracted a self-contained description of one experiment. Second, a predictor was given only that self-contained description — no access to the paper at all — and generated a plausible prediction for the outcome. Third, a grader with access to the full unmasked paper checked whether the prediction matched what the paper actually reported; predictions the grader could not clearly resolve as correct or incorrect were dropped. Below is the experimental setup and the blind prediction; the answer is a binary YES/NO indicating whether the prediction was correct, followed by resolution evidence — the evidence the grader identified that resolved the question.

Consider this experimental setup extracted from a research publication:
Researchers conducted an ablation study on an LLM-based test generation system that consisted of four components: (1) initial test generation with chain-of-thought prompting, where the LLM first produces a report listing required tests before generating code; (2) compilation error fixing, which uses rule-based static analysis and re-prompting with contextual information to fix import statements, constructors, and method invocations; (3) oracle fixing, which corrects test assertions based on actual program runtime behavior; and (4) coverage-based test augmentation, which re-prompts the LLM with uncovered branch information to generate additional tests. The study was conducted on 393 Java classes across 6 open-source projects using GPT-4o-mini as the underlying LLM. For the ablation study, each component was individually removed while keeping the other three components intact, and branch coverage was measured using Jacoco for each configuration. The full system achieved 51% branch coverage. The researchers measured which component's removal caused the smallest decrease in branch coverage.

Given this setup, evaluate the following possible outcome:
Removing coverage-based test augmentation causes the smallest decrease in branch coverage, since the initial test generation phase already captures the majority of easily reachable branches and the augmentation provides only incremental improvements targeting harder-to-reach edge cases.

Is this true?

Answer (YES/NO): YES